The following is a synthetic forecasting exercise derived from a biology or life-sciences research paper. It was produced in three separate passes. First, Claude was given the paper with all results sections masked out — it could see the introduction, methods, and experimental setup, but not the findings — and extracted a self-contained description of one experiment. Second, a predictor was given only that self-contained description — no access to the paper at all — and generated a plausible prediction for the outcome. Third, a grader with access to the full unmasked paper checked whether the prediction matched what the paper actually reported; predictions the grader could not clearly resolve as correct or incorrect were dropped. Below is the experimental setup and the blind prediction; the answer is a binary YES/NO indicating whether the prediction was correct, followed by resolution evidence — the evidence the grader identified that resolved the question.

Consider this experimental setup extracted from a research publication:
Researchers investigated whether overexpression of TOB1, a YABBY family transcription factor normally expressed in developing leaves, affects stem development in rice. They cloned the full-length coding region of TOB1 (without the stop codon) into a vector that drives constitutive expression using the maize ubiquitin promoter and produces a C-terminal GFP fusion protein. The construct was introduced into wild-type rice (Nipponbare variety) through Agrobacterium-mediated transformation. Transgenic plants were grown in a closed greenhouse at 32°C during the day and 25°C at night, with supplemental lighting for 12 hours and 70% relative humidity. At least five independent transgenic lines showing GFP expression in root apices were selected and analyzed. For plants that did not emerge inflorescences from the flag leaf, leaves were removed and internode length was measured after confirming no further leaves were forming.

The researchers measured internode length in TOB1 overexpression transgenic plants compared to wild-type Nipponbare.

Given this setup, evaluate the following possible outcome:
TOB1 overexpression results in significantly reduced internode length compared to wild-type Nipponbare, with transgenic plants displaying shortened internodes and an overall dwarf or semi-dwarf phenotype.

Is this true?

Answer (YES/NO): YES